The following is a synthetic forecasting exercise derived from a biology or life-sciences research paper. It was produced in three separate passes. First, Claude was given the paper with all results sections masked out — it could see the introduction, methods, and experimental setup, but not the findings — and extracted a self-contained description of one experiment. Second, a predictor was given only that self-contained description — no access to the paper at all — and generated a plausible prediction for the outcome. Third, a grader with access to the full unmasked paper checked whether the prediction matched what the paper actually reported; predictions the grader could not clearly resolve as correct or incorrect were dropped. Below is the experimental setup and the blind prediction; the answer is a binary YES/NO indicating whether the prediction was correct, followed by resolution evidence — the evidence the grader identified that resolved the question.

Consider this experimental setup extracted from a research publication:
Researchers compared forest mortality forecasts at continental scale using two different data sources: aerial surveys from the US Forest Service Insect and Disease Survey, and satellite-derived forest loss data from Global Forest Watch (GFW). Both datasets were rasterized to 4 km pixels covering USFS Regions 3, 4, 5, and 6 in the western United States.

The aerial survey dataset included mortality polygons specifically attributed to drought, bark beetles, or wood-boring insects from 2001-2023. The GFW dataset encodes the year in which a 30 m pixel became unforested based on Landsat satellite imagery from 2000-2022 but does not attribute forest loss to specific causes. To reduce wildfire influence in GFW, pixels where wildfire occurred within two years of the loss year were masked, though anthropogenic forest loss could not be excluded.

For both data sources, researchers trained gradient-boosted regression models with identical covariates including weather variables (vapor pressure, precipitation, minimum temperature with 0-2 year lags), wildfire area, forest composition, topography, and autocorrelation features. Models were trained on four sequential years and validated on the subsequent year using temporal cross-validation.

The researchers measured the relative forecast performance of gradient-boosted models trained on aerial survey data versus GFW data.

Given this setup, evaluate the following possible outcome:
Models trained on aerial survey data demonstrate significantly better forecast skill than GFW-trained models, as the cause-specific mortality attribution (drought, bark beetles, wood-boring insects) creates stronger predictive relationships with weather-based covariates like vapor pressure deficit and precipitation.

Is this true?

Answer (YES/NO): NO